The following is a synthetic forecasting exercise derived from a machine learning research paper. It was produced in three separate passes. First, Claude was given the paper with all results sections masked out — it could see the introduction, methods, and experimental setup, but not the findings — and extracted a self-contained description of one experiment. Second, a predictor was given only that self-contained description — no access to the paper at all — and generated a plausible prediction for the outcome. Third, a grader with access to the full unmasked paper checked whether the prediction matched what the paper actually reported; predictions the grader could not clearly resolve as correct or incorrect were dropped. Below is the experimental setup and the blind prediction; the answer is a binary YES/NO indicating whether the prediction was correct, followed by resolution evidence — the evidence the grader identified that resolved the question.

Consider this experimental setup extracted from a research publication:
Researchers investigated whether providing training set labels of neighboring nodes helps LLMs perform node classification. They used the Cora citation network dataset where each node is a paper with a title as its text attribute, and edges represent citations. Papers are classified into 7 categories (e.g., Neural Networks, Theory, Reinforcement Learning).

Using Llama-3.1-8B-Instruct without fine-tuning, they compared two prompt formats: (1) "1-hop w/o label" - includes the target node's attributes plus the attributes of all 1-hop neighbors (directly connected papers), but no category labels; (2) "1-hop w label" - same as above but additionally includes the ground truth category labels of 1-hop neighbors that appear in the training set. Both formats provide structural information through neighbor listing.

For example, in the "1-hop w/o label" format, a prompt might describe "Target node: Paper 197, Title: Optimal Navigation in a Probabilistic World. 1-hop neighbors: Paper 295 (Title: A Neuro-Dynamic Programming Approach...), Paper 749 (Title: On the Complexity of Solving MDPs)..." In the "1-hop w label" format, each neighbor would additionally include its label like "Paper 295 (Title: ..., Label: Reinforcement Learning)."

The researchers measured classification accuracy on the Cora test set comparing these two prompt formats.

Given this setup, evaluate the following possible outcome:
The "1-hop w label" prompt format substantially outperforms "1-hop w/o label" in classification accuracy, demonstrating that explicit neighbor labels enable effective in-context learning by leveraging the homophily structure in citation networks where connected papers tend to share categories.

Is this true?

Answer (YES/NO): YES